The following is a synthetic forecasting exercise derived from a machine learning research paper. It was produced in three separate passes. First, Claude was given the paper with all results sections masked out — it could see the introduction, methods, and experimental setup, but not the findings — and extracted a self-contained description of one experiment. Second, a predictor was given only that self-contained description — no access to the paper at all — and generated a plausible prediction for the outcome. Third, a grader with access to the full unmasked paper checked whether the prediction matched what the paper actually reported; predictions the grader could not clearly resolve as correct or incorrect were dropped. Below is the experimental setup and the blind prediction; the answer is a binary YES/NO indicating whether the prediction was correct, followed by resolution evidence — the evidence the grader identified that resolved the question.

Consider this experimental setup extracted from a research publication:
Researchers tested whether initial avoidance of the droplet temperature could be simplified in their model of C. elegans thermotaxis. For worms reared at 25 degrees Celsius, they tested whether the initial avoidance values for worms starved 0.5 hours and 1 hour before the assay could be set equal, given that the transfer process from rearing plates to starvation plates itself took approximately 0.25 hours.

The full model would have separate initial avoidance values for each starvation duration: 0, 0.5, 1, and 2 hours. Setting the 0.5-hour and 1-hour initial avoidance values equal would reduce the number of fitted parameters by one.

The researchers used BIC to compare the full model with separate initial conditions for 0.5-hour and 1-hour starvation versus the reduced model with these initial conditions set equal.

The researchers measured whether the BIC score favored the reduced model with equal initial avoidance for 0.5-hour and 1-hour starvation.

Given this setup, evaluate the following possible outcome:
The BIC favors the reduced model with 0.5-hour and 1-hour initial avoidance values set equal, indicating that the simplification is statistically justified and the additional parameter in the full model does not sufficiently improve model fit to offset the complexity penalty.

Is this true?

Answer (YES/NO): YES